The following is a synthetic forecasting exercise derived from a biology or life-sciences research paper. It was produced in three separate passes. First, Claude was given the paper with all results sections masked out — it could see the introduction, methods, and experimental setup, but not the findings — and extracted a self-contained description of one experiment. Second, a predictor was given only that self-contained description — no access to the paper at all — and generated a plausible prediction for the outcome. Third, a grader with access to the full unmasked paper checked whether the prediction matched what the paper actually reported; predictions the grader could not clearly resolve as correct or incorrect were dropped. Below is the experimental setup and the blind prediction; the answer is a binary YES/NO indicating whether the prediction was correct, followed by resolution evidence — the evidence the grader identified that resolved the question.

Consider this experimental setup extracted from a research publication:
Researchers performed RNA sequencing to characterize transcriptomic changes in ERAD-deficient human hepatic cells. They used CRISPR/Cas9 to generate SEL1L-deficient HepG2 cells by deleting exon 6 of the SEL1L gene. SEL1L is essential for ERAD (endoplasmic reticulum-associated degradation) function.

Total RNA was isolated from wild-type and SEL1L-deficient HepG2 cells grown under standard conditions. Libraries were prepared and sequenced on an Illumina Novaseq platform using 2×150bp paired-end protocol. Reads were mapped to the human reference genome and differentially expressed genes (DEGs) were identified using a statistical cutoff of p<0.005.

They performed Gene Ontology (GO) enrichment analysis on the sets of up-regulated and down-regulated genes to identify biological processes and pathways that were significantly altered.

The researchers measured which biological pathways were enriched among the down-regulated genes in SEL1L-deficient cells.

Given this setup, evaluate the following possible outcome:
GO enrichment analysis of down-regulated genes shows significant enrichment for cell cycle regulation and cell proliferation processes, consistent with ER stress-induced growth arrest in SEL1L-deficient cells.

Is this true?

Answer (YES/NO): NO